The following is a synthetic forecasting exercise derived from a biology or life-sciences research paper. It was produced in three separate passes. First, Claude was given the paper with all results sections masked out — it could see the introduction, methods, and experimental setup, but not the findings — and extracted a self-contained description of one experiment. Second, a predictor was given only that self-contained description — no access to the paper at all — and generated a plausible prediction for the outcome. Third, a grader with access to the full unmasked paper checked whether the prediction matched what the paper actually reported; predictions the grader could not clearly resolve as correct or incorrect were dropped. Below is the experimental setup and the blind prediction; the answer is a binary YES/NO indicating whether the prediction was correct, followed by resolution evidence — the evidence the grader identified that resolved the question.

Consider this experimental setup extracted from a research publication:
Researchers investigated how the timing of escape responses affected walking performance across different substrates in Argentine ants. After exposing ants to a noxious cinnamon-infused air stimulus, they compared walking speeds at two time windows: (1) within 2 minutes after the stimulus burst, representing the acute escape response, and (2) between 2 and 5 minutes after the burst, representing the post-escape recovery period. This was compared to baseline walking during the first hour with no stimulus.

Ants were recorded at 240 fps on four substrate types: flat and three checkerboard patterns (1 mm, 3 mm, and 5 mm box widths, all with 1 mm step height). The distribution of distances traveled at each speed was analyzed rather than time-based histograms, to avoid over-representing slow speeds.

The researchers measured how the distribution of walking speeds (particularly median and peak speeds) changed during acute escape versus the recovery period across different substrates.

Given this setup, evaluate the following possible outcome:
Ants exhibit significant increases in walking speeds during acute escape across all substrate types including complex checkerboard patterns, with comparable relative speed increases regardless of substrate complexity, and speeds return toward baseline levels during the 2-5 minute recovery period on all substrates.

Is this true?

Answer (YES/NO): NO